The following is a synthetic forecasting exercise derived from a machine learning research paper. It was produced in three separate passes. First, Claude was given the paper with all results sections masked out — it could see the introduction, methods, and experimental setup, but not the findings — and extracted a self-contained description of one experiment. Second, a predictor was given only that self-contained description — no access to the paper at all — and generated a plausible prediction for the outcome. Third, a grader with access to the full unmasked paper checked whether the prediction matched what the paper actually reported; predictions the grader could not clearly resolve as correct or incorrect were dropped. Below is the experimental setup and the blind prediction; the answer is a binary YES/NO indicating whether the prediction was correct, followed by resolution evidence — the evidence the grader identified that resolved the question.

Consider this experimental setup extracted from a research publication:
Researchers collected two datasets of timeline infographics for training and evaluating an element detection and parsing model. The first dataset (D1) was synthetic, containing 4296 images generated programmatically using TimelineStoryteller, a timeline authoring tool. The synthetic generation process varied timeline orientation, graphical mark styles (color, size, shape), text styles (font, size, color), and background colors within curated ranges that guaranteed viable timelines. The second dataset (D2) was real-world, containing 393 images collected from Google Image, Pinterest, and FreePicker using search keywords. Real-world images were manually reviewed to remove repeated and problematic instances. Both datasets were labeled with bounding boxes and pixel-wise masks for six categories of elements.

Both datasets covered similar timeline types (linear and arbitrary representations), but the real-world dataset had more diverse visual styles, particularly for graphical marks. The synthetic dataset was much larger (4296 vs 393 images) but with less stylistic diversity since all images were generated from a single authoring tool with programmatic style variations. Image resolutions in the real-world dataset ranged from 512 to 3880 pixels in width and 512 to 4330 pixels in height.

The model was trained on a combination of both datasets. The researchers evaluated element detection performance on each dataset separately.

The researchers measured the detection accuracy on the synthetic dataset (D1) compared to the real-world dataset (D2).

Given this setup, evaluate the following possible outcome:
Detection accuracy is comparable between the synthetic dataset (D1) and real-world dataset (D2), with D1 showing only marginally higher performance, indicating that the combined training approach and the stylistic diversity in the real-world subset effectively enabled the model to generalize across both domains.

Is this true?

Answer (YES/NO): NO